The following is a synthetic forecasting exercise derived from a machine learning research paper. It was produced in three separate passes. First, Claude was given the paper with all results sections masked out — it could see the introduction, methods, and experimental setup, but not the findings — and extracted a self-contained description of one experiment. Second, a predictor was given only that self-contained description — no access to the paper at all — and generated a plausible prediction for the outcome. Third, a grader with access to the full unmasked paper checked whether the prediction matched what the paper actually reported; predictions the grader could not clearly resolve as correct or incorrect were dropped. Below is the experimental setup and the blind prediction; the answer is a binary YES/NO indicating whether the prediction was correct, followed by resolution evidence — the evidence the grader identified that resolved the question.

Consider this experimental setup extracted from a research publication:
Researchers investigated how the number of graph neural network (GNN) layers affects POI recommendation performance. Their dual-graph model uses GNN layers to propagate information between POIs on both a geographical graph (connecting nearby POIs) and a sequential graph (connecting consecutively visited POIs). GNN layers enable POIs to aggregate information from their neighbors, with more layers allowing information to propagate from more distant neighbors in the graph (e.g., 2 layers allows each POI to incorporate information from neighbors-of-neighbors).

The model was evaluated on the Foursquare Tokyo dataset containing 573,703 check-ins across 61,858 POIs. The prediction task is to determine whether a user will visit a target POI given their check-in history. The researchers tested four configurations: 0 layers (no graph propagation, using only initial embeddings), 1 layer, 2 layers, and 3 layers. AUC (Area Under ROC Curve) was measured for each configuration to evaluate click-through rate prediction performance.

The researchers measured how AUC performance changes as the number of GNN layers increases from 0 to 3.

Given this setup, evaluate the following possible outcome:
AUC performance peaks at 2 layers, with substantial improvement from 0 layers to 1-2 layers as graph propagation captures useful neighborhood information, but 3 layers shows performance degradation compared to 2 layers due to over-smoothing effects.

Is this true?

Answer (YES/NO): YES